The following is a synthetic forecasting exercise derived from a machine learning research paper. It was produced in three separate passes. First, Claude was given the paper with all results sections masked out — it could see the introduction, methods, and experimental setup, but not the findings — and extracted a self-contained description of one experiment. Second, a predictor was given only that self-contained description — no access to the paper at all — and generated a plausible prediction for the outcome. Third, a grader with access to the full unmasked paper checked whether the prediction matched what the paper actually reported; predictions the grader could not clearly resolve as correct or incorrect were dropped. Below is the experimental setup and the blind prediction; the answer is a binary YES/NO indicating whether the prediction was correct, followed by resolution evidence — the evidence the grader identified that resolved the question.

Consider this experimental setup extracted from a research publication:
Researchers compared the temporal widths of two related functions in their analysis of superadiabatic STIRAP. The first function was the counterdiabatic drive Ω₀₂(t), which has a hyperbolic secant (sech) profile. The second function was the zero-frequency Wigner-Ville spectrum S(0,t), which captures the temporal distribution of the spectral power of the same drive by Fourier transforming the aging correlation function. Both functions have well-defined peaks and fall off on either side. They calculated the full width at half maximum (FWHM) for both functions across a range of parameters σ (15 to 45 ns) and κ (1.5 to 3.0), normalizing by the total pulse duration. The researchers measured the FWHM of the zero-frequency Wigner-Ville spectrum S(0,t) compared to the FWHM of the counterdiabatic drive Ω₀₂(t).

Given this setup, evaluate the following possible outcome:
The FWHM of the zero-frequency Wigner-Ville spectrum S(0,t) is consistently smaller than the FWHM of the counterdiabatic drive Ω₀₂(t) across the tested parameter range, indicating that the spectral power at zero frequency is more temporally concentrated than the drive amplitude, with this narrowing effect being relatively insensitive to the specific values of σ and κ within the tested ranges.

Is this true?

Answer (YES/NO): YES